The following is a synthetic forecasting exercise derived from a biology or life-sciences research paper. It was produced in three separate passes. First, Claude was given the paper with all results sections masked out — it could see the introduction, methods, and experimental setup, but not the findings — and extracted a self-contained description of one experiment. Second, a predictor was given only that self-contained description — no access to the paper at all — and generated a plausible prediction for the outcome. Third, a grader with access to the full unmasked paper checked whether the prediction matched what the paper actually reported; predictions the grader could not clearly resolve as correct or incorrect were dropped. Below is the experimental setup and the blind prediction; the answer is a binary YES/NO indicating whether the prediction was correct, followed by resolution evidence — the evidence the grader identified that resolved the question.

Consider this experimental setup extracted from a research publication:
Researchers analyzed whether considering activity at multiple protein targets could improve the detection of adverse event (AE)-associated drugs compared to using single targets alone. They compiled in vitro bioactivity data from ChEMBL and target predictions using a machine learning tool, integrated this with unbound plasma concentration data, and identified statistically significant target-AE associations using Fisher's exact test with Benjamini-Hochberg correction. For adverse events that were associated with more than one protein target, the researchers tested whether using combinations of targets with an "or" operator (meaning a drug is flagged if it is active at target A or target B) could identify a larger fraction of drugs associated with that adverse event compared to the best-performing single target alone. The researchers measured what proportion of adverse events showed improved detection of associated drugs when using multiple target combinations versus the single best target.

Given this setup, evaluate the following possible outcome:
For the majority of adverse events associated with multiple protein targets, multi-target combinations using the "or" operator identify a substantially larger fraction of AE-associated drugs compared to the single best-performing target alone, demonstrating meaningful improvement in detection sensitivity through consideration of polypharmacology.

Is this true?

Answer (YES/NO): NO